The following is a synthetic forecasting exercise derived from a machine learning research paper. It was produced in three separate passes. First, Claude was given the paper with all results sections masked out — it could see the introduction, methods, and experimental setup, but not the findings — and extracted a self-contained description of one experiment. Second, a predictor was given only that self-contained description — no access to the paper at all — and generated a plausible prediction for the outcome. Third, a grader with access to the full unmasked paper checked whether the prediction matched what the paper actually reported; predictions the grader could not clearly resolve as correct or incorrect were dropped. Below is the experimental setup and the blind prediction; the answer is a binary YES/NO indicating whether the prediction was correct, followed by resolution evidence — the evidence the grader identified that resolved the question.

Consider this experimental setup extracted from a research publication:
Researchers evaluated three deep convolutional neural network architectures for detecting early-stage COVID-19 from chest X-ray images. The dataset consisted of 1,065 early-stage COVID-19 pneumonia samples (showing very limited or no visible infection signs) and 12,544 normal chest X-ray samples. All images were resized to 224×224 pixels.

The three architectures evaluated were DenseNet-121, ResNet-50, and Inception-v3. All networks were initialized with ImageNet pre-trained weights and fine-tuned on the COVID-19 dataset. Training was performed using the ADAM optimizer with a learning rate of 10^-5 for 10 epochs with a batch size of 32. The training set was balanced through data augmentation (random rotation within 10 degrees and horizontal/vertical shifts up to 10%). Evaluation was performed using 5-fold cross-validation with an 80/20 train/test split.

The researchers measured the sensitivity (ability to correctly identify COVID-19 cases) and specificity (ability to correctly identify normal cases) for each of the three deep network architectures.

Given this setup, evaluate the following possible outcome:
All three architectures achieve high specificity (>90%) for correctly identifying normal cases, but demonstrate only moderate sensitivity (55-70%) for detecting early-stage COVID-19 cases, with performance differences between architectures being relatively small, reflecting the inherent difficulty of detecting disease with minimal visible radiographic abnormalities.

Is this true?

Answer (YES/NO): NO